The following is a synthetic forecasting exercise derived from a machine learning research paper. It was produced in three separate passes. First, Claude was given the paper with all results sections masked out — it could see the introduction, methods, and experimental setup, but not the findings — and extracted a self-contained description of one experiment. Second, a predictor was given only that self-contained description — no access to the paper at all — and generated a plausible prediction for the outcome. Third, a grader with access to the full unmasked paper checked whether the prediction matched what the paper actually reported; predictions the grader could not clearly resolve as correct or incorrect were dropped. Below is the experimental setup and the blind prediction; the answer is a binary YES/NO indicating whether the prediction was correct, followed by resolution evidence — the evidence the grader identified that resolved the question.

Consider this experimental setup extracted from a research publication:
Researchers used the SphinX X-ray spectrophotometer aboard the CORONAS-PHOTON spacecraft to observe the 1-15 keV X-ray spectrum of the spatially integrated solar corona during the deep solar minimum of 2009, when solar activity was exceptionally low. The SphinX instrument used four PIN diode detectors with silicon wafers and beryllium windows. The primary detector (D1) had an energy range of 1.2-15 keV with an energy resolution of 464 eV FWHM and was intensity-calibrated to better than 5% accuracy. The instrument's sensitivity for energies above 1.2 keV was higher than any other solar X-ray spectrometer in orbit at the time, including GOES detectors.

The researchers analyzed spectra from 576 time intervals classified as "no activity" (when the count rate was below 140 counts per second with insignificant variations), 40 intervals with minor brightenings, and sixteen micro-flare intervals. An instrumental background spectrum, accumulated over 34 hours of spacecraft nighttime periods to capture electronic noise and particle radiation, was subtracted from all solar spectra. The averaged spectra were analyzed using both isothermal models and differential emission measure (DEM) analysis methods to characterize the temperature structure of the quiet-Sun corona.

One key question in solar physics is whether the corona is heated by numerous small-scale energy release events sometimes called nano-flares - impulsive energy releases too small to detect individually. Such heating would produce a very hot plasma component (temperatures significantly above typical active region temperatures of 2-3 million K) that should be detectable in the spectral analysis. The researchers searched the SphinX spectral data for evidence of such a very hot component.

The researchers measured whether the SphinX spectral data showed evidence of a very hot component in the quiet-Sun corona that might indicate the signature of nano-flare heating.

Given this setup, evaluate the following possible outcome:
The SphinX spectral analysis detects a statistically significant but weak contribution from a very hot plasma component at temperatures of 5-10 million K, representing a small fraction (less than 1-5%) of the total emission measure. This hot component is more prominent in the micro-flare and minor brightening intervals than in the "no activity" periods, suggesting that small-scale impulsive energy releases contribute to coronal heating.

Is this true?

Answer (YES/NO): NO